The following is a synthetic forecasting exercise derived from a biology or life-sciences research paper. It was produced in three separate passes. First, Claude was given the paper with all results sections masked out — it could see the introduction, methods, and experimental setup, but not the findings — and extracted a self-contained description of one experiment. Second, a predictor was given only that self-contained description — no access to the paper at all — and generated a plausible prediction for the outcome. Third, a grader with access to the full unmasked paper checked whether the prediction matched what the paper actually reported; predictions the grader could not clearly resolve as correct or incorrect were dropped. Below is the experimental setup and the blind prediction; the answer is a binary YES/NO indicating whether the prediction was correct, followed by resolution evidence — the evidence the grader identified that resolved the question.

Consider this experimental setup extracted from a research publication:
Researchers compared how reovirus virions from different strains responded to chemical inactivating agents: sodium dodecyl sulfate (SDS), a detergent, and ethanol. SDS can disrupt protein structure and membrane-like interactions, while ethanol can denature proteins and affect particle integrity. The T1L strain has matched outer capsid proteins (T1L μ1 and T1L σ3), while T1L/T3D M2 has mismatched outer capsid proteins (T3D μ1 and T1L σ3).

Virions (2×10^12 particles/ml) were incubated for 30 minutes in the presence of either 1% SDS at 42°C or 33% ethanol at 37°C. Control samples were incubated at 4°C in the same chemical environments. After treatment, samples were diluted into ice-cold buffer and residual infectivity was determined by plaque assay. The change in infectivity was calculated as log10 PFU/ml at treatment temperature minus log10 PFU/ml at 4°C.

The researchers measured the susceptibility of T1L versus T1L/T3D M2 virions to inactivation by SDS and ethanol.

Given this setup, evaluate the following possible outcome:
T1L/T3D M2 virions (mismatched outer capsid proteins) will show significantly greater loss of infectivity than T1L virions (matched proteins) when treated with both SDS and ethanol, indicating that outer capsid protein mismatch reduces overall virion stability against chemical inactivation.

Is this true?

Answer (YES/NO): NO